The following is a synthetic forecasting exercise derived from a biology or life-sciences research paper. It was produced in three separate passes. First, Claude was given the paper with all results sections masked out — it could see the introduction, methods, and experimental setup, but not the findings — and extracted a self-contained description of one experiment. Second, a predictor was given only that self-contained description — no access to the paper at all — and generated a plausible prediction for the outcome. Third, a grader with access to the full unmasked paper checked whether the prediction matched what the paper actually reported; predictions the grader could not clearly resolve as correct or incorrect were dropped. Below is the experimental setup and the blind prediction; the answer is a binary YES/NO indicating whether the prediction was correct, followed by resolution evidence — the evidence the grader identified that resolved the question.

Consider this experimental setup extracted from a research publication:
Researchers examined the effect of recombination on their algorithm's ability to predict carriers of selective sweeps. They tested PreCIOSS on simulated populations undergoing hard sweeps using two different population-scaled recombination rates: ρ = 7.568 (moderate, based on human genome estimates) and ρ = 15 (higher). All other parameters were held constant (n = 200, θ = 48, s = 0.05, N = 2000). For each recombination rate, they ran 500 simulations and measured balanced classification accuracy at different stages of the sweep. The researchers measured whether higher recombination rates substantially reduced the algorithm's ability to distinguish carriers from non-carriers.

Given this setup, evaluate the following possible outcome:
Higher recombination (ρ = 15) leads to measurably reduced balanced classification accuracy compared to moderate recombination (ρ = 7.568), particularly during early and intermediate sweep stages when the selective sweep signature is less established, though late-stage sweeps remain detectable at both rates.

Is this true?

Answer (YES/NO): NO